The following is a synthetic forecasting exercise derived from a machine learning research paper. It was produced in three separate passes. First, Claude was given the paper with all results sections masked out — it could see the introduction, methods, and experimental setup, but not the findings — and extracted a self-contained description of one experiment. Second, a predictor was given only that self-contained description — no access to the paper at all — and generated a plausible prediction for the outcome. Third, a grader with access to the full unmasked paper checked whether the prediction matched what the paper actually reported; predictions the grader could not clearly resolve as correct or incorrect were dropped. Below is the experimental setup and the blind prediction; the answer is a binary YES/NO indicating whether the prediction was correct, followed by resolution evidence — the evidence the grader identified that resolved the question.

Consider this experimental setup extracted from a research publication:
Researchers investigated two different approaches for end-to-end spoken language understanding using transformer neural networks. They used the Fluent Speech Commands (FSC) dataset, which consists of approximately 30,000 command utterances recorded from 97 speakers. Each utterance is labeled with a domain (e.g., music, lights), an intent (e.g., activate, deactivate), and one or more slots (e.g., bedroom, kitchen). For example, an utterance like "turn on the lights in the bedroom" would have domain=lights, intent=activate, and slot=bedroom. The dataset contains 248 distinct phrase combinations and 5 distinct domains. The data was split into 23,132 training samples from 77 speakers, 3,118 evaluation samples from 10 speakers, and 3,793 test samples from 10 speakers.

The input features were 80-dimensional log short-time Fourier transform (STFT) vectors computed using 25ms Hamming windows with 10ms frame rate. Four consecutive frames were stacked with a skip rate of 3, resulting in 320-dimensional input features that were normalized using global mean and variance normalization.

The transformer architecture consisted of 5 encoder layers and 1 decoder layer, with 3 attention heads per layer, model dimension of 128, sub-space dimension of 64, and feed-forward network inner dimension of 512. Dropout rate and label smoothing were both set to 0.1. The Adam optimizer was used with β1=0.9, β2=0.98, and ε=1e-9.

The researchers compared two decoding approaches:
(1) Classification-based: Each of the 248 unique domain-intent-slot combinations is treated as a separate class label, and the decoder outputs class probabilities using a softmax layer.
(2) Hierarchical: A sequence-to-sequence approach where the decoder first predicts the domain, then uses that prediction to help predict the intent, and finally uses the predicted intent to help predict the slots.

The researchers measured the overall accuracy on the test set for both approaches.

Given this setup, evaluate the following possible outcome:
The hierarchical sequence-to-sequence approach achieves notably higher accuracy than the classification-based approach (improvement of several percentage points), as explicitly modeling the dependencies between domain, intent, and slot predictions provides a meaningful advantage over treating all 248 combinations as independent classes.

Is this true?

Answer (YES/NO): NO